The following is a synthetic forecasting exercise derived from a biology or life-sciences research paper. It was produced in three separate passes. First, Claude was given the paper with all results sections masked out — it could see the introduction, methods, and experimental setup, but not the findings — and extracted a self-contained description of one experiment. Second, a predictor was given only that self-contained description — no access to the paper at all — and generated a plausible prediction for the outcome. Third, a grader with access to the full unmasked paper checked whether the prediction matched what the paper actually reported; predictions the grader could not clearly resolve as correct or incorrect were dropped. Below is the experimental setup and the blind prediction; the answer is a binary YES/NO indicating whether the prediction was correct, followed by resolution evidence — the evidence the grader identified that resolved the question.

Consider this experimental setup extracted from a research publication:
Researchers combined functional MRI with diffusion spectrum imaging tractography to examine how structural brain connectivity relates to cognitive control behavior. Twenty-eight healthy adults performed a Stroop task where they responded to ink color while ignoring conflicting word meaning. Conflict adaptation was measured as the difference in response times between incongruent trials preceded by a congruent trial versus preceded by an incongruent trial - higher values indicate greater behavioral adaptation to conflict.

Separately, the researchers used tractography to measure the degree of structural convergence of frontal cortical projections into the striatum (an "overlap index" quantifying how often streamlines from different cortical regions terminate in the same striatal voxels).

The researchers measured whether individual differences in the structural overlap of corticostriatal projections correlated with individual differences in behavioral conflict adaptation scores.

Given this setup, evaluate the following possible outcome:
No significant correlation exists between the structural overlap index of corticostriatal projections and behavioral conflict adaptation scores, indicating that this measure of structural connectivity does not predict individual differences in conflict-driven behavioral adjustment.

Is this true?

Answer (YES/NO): YES